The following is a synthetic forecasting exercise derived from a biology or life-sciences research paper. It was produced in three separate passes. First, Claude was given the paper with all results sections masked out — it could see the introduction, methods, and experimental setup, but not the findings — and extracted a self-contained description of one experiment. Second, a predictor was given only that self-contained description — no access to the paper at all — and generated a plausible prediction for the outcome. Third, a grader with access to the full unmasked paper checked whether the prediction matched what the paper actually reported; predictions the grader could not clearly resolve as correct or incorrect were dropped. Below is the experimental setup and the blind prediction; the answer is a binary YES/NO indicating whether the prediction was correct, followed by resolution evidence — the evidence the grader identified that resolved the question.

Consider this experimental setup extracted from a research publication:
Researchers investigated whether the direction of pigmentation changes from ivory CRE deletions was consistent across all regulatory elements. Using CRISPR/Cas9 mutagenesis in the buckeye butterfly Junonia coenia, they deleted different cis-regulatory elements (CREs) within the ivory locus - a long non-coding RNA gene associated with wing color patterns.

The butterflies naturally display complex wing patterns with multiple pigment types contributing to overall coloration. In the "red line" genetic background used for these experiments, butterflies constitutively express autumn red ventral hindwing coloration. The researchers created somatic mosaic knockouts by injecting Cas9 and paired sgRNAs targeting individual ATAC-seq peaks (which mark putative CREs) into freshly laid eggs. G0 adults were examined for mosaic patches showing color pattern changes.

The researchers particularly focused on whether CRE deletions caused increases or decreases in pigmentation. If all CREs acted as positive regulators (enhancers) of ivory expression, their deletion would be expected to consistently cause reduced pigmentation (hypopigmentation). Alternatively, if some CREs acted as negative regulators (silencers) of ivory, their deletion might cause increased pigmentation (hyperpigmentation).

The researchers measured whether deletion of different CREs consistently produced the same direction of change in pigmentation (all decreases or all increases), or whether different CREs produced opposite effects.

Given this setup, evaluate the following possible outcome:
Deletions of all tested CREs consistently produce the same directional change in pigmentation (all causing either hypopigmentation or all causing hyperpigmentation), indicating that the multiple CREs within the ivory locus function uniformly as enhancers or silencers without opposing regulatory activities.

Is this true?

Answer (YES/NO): NO